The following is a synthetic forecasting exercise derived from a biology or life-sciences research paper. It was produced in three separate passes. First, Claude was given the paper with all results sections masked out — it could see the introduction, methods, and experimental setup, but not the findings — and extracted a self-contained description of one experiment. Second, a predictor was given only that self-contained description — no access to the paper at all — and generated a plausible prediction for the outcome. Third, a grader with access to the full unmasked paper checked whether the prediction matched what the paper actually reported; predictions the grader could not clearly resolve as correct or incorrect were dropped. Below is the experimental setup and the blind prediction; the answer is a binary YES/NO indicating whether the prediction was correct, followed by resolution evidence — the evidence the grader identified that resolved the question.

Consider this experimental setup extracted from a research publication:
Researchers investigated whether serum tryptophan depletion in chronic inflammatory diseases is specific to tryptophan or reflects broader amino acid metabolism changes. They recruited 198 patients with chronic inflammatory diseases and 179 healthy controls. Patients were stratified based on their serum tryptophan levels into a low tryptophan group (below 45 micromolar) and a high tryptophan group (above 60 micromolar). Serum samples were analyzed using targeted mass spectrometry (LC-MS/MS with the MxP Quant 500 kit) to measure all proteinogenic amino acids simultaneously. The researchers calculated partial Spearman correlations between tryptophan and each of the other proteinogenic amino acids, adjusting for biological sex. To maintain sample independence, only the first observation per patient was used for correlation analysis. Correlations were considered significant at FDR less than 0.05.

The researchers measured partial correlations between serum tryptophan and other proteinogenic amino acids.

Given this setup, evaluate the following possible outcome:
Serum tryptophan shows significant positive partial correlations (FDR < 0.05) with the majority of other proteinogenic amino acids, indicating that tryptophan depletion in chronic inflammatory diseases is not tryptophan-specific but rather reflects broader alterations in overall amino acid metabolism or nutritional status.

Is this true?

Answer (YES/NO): NO